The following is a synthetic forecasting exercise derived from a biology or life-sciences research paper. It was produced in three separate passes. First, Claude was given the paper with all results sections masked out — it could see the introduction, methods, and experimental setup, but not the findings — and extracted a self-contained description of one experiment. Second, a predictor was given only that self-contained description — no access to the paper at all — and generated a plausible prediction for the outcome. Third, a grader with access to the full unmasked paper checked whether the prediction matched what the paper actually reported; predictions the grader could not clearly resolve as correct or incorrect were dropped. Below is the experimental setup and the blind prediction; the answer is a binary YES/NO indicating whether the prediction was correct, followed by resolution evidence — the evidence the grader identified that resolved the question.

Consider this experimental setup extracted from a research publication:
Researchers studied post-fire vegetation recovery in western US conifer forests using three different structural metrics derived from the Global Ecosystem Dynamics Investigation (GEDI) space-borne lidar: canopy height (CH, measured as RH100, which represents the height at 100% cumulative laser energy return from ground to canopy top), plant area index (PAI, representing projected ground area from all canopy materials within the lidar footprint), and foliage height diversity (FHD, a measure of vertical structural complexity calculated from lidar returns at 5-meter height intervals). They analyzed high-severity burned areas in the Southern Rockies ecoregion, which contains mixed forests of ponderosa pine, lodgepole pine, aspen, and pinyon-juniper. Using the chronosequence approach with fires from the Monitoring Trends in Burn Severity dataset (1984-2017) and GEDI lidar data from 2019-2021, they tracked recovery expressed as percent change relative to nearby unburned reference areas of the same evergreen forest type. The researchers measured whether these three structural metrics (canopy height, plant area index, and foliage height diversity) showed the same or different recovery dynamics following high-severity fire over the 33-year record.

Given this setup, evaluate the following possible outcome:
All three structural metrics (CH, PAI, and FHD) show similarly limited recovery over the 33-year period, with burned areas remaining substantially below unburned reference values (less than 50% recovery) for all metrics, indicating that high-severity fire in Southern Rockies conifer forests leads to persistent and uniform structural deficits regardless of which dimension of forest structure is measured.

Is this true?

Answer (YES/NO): NO